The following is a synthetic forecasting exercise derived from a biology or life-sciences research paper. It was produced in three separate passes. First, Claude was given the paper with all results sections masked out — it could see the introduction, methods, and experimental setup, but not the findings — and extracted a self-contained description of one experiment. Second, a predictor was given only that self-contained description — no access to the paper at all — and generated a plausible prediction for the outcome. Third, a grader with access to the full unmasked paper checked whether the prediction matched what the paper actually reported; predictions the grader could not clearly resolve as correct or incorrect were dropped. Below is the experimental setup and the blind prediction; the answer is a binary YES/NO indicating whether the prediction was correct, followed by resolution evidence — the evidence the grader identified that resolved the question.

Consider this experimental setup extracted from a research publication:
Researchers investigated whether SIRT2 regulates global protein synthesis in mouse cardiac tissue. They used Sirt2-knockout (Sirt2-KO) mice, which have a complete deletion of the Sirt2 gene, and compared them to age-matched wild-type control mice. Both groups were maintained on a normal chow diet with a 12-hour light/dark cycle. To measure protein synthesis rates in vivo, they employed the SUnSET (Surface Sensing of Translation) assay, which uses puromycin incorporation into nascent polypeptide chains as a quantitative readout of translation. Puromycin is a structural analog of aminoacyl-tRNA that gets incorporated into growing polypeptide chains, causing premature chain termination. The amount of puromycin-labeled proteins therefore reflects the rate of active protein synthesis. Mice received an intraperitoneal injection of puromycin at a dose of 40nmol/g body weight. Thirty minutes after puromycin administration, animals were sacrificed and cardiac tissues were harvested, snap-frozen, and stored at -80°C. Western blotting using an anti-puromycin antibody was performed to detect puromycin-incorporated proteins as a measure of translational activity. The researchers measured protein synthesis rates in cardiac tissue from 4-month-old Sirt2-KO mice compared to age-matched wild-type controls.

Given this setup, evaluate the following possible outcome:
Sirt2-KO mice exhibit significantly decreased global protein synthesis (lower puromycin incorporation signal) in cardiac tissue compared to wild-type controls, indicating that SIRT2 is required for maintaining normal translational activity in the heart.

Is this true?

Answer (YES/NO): NO